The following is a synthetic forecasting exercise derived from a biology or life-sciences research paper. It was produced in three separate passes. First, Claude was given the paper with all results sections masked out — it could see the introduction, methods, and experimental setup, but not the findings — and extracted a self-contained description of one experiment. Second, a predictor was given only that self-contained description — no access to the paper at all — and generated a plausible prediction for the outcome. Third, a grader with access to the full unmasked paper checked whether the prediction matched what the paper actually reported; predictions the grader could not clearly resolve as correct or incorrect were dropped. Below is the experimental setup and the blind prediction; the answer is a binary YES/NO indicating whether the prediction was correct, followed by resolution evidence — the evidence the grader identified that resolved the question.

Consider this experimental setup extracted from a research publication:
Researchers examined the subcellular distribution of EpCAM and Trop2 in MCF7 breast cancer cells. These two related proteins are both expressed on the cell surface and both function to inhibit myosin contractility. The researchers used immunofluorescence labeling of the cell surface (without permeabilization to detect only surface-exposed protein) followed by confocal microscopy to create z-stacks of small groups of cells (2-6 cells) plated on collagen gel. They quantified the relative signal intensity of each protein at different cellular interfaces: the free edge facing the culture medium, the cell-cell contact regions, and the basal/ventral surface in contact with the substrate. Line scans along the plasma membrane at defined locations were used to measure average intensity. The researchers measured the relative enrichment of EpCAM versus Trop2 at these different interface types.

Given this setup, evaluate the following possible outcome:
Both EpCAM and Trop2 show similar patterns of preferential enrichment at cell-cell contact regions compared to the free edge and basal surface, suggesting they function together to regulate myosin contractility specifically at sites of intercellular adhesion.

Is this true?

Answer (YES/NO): NO